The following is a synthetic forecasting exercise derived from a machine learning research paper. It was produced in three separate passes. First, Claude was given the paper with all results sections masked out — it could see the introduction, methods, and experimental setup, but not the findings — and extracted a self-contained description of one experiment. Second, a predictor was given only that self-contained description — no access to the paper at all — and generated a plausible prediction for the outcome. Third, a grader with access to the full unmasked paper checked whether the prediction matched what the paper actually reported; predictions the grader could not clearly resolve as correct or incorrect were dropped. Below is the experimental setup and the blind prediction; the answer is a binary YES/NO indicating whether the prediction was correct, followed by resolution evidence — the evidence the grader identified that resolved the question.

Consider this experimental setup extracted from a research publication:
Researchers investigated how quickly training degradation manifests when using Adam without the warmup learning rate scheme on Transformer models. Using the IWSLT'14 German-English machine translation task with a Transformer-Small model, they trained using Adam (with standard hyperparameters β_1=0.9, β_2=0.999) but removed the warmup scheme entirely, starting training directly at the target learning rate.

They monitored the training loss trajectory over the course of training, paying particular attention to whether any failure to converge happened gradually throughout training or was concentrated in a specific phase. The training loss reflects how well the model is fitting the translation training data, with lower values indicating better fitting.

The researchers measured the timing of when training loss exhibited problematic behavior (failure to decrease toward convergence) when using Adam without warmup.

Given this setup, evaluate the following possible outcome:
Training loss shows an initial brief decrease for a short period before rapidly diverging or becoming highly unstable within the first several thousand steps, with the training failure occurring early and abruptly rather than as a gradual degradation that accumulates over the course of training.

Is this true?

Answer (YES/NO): NO